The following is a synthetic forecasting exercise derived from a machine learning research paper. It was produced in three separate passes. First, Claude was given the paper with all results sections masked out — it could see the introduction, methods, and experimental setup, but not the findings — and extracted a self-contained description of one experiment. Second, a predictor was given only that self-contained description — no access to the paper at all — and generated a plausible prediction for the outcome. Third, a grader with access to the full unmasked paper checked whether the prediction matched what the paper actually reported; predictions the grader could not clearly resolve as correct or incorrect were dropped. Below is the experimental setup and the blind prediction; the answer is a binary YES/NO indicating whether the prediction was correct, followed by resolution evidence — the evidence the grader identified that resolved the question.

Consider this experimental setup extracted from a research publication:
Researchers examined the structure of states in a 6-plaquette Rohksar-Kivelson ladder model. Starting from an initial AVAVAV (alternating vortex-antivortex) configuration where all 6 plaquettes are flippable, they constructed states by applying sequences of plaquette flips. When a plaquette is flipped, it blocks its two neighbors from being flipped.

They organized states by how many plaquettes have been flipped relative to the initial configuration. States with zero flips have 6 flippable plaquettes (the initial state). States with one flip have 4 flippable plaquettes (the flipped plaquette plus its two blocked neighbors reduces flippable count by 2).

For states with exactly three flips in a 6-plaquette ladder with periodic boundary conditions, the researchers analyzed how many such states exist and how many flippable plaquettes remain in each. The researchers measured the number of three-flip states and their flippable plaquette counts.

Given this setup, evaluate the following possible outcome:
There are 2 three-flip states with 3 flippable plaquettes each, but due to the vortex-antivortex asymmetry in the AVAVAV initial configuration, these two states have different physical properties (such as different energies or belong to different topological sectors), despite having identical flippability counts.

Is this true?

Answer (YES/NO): NO